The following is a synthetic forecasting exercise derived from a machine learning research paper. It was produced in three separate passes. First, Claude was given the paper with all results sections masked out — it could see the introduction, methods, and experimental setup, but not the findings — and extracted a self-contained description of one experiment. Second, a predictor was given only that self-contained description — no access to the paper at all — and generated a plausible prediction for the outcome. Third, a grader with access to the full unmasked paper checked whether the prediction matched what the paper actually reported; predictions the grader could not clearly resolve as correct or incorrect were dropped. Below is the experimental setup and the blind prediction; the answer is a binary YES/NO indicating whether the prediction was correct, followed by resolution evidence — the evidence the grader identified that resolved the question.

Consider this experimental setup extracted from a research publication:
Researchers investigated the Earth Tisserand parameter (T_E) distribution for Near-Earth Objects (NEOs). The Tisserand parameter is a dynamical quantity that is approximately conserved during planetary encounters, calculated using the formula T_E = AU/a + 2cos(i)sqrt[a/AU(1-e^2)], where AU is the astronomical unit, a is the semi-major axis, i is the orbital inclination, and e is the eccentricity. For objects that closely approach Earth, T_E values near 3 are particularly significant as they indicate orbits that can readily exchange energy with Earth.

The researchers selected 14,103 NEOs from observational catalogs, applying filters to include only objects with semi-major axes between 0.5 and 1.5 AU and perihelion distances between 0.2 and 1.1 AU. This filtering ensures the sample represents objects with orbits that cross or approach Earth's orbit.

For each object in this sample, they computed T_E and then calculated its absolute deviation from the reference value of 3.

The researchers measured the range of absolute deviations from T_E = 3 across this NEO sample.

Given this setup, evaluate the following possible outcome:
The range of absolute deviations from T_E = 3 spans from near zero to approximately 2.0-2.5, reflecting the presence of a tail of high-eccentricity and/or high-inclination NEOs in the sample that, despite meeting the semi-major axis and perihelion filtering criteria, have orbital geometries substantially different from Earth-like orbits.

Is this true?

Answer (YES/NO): NO